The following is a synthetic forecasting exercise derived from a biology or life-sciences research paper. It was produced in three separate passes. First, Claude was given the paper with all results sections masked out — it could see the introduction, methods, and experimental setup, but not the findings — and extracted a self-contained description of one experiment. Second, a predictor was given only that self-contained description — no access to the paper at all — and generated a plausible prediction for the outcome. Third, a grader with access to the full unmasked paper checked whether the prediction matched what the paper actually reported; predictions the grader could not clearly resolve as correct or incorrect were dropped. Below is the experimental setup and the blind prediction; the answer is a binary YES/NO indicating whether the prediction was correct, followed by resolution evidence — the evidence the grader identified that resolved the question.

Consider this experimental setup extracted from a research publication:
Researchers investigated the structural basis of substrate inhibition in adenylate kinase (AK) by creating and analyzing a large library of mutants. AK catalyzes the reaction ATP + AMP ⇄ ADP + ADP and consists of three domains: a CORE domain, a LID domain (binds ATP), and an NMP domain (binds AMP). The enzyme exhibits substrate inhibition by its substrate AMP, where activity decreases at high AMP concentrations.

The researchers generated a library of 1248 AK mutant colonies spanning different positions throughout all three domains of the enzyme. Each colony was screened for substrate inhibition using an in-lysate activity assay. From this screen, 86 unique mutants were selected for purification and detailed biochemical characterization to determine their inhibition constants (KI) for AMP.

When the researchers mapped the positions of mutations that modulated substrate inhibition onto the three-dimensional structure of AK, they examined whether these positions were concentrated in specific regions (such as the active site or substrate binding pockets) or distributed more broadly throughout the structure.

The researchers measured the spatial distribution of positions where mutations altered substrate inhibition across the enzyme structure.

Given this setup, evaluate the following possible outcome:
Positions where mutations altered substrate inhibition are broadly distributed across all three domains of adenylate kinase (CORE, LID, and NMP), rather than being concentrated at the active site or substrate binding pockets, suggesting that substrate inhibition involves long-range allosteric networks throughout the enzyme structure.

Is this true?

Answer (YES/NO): YES